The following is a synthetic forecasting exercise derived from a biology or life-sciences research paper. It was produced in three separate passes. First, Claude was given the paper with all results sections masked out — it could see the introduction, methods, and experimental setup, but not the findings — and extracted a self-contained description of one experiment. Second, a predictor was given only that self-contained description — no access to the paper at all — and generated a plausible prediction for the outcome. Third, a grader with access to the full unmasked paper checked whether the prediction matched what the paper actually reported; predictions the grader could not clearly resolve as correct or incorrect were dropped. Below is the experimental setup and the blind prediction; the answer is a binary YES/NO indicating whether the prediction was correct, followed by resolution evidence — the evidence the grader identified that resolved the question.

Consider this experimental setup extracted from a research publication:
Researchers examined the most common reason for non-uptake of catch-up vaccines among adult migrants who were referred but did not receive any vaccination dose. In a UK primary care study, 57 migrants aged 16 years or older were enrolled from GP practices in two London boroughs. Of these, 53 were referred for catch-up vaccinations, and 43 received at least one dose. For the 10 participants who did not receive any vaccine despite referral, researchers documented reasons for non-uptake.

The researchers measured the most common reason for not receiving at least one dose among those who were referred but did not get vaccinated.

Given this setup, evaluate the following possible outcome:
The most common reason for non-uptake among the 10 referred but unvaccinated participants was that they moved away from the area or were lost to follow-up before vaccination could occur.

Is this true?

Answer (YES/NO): NO